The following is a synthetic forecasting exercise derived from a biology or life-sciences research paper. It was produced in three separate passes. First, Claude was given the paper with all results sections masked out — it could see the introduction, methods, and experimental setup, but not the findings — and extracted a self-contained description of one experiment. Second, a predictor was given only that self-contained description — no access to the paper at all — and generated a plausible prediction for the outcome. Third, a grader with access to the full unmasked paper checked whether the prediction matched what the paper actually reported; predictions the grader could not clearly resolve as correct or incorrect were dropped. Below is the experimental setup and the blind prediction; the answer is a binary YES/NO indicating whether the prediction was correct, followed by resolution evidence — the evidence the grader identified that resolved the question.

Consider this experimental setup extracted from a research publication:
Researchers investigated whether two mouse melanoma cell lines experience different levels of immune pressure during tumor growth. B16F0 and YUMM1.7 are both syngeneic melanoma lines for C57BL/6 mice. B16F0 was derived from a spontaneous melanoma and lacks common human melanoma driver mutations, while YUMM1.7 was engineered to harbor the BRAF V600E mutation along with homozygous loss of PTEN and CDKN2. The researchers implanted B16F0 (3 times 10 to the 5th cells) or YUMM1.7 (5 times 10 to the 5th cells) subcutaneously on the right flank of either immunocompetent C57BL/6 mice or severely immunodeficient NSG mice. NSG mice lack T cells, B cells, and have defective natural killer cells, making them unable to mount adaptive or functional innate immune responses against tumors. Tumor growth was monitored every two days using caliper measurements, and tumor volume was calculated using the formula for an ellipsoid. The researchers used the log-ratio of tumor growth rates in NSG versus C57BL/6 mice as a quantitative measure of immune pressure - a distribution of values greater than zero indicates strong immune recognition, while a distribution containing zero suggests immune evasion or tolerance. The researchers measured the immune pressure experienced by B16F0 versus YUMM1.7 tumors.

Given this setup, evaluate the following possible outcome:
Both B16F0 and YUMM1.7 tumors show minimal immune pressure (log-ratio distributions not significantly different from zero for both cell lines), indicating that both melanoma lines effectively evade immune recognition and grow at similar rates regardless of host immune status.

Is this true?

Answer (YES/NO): NO